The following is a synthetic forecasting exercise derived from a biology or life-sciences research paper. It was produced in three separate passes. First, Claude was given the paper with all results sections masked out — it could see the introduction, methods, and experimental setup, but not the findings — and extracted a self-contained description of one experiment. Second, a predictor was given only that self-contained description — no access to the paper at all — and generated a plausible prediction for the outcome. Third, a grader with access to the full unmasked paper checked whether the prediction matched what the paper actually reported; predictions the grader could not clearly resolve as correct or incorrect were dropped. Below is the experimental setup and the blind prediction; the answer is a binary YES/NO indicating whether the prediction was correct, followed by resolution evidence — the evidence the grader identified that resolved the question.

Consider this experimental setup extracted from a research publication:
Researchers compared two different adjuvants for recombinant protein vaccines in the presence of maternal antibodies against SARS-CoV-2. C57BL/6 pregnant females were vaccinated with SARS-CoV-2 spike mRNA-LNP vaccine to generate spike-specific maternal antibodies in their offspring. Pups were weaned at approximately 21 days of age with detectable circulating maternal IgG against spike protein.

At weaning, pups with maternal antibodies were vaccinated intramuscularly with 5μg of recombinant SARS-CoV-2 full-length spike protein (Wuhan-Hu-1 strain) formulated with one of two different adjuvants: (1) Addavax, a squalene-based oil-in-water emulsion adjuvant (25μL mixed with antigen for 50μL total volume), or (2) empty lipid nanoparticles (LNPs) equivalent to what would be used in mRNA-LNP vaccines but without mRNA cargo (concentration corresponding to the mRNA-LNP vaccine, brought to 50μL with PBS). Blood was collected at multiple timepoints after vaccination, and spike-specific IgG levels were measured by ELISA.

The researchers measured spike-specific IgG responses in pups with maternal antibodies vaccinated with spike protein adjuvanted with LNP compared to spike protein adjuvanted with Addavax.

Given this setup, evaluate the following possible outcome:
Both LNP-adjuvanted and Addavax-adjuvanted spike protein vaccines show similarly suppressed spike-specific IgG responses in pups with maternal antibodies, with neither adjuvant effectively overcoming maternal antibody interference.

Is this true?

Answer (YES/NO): NO